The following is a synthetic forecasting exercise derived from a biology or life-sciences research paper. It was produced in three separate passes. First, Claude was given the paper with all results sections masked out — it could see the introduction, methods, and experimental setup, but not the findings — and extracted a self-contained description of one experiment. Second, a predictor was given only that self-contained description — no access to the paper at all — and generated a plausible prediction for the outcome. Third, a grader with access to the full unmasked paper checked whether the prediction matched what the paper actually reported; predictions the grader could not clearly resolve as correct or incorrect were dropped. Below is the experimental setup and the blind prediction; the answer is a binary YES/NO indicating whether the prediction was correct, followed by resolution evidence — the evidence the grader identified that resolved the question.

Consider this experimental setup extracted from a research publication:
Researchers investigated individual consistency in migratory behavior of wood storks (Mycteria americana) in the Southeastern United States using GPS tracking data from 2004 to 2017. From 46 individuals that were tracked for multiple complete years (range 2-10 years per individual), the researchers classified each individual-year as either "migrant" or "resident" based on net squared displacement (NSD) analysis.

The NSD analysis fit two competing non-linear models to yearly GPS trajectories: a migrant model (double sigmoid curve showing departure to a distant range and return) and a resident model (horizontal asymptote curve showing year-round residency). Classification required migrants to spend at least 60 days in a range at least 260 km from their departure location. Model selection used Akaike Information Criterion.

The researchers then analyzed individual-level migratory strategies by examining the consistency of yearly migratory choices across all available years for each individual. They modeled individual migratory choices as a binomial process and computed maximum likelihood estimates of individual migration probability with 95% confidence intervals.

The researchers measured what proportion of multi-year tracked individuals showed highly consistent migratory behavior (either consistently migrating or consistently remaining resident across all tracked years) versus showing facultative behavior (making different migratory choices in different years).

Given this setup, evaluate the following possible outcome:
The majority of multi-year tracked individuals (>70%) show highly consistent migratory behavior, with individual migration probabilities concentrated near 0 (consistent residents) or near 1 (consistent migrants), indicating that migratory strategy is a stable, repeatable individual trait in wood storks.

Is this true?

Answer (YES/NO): YES